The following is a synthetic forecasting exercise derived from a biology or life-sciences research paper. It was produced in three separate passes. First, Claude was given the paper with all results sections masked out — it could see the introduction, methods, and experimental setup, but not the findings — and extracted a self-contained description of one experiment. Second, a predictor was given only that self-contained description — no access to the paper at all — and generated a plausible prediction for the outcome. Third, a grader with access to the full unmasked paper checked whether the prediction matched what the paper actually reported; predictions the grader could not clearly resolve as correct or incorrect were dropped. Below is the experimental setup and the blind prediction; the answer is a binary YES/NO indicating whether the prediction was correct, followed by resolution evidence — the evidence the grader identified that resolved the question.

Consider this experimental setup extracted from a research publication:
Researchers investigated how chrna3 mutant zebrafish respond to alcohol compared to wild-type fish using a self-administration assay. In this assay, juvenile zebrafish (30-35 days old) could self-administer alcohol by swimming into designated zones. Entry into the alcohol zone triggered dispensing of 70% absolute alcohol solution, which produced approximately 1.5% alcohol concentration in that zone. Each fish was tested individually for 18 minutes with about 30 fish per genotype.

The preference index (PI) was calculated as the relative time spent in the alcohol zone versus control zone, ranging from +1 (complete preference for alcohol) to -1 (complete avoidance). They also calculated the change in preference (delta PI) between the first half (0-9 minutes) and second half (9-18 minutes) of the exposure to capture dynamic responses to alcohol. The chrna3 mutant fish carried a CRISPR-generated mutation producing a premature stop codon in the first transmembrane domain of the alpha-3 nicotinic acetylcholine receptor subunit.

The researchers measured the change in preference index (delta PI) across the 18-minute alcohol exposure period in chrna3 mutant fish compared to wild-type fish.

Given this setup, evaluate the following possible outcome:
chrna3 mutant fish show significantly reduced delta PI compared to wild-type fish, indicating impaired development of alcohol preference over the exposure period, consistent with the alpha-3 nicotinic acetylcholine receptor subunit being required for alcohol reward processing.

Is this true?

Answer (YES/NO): NO